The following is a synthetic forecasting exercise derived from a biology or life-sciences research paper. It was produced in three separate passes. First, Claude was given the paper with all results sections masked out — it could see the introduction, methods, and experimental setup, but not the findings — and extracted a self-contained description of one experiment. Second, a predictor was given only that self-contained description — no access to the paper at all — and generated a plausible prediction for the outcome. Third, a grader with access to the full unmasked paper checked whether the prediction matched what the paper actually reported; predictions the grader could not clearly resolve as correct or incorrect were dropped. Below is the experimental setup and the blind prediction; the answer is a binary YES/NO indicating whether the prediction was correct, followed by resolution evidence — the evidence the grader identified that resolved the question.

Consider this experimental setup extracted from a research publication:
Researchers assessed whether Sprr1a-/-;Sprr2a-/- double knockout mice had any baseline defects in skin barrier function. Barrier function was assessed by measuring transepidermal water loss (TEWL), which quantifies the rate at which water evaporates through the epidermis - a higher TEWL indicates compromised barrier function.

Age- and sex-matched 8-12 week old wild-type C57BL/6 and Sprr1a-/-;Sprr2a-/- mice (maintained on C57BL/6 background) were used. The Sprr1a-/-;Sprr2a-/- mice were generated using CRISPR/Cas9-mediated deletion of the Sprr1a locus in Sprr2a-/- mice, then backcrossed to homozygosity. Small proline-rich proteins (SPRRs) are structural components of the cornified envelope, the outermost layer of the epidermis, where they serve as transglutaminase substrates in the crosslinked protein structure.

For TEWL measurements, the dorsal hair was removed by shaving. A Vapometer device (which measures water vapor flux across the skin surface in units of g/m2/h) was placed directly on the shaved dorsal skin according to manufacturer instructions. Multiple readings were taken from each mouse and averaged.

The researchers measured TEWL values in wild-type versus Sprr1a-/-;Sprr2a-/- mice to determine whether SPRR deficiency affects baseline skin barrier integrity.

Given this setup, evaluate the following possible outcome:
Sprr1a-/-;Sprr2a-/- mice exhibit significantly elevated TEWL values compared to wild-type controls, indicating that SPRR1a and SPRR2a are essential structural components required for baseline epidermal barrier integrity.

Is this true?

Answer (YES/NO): NO